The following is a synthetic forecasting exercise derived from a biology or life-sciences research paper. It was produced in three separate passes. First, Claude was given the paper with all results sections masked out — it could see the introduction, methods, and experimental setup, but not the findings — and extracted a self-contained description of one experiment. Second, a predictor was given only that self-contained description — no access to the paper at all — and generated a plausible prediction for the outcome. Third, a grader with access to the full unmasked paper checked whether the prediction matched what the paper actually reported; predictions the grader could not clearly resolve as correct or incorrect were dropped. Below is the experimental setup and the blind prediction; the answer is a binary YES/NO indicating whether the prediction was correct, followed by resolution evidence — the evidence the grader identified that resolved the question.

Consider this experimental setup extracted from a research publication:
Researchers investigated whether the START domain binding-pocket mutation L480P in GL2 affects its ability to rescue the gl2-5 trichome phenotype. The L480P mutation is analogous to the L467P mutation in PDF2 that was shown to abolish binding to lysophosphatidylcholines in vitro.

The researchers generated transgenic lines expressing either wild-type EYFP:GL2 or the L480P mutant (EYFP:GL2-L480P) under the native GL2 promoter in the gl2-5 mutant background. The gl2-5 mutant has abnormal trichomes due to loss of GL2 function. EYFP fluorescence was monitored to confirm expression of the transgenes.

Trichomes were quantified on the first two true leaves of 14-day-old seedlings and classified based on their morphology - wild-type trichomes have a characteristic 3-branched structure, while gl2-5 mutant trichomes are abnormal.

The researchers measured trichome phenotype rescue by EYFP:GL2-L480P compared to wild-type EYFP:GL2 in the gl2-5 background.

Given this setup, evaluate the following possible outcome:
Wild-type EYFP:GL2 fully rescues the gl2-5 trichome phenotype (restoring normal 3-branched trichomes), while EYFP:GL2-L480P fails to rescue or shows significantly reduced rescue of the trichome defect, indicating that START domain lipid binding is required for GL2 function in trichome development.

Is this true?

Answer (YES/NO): YES